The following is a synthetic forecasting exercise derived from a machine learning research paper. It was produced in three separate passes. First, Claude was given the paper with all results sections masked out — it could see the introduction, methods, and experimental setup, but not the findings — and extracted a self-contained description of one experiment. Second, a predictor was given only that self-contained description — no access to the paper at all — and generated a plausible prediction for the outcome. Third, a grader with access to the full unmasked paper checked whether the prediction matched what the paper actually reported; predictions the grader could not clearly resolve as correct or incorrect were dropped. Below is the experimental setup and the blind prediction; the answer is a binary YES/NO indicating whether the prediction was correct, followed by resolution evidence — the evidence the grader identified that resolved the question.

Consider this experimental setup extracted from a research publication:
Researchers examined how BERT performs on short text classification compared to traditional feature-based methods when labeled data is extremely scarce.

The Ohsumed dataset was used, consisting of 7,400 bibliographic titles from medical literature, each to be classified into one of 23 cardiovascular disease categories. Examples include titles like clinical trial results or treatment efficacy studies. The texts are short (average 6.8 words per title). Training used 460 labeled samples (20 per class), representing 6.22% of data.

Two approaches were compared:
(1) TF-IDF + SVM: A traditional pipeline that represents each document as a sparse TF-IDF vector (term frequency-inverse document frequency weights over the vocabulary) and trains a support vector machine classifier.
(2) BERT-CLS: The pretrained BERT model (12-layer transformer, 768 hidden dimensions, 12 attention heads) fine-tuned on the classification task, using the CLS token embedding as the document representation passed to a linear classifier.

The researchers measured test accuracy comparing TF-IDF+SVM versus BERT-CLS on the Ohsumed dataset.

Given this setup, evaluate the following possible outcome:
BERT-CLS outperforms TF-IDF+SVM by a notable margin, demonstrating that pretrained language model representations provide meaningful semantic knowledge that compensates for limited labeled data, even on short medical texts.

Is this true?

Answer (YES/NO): NO